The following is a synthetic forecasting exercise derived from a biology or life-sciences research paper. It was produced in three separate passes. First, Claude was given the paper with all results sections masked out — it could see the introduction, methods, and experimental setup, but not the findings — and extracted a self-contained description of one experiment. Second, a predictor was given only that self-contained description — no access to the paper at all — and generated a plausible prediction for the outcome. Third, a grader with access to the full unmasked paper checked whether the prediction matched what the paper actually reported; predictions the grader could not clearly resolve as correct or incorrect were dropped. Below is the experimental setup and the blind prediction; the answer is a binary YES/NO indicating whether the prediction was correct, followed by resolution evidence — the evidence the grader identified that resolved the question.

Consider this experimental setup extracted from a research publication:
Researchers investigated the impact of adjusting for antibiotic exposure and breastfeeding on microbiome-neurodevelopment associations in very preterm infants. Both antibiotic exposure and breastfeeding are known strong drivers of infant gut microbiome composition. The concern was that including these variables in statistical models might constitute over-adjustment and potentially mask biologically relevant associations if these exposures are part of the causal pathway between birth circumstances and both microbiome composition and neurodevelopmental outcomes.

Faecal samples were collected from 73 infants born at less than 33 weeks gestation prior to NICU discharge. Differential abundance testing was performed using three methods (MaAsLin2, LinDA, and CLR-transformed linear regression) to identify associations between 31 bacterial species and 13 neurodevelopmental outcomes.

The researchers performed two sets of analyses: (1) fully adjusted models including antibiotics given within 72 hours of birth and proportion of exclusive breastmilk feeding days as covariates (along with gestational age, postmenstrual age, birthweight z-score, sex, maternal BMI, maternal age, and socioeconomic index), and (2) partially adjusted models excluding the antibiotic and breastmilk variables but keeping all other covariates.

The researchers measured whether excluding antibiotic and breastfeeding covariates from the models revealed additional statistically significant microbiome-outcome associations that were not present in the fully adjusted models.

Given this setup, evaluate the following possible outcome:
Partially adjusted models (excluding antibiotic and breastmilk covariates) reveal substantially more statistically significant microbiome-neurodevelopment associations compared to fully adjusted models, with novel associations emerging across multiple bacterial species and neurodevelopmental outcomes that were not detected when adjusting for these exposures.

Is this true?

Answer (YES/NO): NO